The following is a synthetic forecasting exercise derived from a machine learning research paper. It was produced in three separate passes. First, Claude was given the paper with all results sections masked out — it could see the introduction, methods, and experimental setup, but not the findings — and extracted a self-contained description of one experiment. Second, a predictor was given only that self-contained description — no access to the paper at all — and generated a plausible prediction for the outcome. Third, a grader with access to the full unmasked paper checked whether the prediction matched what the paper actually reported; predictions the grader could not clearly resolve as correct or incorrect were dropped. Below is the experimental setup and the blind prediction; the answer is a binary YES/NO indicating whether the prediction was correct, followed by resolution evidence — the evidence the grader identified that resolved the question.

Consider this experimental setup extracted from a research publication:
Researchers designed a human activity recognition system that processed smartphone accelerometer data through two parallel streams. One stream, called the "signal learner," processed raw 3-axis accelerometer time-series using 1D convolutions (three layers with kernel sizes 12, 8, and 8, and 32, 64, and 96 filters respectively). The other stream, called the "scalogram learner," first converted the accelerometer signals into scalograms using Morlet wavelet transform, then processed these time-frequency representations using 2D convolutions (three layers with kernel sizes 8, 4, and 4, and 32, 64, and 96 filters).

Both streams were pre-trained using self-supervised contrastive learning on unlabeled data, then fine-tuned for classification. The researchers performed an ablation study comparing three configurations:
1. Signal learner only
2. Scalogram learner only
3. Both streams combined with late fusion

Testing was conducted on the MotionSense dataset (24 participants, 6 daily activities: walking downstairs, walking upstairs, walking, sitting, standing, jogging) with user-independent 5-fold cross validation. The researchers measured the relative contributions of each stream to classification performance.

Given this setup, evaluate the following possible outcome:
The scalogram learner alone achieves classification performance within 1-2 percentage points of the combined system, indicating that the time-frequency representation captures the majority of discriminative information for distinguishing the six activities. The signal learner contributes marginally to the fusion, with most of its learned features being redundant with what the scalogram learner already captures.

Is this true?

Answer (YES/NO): NO